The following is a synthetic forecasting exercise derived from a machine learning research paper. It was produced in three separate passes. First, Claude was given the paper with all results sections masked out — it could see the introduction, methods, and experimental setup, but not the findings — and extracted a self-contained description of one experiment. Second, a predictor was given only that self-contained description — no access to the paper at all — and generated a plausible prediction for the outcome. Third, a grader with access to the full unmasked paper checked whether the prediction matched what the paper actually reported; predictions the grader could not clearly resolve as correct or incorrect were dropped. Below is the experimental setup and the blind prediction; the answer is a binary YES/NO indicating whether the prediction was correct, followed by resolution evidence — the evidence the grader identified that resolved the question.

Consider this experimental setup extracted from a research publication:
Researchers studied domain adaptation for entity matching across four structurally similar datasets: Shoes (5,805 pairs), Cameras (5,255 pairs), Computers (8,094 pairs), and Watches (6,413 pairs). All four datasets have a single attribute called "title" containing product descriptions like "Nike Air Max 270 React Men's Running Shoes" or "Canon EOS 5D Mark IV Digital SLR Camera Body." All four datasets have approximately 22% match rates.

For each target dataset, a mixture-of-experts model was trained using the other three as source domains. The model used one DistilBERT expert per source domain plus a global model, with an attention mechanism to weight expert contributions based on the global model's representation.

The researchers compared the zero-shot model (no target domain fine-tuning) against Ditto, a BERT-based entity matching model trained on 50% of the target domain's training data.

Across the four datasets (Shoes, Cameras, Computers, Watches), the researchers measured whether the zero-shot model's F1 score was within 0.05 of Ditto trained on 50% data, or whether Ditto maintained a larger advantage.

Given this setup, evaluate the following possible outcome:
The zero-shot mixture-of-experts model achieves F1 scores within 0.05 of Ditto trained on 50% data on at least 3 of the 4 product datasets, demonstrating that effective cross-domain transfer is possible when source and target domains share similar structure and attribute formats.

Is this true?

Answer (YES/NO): NO